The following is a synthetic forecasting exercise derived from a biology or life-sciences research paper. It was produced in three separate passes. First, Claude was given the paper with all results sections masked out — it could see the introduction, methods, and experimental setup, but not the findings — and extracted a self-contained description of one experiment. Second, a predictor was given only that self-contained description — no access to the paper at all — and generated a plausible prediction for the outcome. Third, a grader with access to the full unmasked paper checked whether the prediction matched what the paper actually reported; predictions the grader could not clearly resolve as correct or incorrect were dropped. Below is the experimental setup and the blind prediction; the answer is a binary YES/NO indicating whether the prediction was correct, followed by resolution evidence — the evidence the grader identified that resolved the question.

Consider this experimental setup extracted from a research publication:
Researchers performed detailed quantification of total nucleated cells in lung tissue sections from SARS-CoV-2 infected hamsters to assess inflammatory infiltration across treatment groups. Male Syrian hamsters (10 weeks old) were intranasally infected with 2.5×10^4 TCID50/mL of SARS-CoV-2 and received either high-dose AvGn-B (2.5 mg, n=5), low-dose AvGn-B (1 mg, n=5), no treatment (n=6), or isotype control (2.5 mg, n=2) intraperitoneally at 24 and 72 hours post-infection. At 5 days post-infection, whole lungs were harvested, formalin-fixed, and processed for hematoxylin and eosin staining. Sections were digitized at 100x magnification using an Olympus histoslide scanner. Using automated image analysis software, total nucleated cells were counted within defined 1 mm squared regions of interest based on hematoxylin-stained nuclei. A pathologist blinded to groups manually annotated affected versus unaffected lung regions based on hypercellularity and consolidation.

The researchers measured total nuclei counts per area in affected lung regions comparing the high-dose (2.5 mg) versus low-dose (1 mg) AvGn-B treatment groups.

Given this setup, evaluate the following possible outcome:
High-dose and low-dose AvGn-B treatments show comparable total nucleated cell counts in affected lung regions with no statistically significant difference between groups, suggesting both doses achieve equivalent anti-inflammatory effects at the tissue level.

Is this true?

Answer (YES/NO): NO